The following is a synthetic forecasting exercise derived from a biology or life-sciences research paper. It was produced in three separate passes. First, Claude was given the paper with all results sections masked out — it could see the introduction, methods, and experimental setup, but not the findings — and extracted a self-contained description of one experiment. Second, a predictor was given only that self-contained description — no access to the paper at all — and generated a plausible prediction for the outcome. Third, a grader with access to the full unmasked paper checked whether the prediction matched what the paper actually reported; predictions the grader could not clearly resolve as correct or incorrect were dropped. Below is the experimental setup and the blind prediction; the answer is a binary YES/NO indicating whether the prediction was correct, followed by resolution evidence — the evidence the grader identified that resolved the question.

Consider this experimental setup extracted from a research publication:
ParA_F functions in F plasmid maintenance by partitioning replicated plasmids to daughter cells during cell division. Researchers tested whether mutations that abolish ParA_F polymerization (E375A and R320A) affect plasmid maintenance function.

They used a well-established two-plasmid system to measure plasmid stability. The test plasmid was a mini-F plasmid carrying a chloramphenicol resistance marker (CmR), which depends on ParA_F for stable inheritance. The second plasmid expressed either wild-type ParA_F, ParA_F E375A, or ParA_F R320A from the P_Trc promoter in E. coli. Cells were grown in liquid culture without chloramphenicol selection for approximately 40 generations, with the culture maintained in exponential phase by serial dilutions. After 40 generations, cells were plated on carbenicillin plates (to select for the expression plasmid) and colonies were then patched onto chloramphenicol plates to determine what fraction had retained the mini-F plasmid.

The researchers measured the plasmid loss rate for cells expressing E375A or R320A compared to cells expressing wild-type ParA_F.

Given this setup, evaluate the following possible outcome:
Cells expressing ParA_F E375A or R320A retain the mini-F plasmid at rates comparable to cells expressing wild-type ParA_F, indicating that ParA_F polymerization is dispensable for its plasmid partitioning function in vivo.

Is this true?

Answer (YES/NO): NO